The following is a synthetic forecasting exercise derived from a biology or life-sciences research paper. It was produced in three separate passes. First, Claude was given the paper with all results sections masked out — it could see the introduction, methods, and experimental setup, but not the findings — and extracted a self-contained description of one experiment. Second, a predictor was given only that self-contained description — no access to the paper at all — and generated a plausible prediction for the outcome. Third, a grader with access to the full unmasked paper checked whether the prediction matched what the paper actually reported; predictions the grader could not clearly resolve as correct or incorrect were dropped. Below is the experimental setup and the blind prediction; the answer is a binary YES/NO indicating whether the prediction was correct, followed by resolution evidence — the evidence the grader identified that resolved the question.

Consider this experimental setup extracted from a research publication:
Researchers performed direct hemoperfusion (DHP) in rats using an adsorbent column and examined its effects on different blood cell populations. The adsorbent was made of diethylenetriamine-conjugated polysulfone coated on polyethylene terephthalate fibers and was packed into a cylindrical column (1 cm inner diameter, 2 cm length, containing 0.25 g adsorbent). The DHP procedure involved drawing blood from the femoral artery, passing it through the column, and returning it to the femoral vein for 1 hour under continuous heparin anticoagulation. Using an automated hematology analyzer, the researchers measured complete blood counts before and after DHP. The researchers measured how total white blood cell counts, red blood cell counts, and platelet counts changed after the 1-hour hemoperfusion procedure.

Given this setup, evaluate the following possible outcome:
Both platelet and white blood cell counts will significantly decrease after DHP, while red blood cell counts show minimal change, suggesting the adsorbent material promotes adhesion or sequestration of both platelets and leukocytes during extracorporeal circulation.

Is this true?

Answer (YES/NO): NO